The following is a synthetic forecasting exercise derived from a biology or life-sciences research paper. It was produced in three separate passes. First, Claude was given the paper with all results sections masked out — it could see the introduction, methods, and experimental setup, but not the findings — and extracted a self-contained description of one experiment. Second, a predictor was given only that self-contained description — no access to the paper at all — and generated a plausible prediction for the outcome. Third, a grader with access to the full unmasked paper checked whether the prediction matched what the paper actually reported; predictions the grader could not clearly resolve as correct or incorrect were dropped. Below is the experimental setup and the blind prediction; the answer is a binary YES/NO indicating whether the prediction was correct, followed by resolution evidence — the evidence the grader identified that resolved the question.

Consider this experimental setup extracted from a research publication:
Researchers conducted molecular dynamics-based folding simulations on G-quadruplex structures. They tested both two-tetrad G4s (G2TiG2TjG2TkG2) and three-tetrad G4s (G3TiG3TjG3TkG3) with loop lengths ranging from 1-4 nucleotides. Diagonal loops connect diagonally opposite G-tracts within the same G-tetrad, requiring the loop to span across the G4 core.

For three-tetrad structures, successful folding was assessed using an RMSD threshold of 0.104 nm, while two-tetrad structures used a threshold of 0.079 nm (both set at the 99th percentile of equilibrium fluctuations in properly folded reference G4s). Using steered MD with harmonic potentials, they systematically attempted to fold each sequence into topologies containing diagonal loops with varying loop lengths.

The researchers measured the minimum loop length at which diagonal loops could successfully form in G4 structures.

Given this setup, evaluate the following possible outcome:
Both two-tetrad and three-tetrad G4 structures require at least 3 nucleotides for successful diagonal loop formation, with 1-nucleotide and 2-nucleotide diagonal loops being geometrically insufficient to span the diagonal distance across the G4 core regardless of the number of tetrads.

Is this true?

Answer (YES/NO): YES